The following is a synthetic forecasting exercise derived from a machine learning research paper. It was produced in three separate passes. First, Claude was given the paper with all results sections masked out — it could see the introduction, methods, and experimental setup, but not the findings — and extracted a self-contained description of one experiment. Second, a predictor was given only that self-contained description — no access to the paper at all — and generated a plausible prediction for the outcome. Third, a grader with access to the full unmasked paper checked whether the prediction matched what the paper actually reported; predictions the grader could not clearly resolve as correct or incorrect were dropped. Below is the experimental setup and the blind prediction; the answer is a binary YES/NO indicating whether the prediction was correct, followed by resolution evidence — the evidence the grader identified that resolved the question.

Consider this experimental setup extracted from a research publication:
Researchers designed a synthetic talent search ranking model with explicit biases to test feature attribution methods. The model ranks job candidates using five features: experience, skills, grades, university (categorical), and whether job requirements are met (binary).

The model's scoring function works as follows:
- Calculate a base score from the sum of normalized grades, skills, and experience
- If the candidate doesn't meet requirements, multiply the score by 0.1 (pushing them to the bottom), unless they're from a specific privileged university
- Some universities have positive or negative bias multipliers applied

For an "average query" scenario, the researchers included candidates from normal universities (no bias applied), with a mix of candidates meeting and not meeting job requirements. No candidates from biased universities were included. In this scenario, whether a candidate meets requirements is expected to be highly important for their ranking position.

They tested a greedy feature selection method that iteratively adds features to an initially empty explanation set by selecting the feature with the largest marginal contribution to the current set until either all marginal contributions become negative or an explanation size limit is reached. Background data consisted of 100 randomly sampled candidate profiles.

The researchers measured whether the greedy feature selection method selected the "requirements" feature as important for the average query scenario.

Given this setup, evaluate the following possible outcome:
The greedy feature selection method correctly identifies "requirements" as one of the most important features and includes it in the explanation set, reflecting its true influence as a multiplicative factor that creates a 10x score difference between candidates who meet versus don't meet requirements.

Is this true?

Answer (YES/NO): NO